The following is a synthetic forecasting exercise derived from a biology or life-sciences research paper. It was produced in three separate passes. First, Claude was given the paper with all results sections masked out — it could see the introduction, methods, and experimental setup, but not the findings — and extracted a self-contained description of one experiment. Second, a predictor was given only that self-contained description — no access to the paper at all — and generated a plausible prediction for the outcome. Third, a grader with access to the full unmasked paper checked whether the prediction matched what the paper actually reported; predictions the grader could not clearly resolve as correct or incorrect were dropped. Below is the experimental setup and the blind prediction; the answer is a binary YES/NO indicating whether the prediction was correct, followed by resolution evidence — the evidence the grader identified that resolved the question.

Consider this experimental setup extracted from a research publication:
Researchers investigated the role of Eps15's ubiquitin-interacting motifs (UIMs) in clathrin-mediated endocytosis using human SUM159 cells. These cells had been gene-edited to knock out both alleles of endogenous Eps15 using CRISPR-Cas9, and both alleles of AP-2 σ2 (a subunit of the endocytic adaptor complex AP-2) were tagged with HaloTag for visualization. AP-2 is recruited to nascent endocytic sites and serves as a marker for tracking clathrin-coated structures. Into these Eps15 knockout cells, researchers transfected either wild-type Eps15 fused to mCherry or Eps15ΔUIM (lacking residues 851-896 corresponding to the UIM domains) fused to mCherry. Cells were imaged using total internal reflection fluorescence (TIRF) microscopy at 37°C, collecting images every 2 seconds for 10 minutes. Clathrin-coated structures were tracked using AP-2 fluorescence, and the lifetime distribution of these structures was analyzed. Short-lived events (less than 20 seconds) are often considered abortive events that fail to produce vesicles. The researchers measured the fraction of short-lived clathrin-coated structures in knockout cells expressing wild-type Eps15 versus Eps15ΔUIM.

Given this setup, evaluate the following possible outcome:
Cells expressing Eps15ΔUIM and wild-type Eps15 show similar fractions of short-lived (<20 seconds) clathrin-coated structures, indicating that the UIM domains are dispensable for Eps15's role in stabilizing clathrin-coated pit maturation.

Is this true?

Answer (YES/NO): NO